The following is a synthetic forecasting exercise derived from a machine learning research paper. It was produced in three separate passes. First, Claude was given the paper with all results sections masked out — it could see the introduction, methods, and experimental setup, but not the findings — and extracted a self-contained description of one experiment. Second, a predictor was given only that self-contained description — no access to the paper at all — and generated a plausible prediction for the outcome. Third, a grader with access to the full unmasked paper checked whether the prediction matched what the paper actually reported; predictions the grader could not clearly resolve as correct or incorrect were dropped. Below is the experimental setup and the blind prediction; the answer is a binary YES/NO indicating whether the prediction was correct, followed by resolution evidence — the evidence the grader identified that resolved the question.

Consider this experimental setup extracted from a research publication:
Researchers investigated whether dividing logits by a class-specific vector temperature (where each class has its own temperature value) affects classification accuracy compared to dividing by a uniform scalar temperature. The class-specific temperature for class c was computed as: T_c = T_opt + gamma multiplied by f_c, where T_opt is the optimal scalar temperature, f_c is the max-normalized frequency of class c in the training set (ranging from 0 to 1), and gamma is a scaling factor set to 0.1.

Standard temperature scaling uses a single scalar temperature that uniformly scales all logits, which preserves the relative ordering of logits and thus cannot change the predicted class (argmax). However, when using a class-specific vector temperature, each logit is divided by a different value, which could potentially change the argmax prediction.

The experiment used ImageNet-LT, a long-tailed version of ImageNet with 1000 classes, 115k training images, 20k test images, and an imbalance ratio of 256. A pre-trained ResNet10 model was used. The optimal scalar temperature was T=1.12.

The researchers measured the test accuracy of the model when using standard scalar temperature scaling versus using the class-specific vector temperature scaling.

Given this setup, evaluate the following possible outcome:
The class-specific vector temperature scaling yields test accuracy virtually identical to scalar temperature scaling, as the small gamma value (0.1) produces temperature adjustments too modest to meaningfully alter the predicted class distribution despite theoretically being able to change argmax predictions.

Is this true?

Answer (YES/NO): NO